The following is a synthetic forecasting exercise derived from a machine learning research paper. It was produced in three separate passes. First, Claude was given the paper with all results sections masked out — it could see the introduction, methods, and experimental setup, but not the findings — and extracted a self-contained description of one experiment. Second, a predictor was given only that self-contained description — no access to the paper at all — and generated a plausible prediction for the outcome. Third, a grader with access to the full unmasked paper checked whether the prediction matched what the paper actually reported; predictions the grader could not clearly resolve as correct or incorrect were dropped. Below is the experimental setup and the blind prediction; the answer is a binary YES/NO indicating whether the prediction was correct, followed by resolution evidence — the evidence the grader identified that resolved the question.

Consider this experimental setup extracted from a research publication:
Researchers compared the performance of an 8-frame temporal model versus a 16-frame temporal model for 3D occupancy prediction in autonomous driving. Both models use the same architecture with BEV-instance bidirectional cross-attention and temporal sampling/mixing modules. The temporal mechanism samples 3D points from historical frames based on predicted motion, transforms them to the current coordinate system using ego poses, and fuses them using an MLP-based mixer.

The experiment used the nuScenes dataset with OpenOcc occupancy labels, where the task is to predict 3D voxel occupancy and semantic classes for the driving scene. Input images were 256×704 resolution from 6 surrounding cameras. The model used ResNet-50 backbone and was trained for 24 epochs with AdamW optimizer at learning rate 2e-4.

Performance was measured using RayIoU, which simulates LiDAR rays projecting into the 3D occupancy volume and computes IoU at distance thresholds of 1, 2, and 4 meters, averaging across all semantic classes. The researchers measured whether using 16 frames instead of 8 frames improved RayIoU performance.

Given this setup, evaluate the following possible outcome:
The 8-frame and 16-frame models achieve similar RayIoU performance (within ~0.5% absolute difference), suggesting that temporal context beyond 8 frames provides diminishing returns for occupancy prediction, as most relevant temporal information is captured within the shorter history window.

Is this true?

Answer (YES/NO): YES